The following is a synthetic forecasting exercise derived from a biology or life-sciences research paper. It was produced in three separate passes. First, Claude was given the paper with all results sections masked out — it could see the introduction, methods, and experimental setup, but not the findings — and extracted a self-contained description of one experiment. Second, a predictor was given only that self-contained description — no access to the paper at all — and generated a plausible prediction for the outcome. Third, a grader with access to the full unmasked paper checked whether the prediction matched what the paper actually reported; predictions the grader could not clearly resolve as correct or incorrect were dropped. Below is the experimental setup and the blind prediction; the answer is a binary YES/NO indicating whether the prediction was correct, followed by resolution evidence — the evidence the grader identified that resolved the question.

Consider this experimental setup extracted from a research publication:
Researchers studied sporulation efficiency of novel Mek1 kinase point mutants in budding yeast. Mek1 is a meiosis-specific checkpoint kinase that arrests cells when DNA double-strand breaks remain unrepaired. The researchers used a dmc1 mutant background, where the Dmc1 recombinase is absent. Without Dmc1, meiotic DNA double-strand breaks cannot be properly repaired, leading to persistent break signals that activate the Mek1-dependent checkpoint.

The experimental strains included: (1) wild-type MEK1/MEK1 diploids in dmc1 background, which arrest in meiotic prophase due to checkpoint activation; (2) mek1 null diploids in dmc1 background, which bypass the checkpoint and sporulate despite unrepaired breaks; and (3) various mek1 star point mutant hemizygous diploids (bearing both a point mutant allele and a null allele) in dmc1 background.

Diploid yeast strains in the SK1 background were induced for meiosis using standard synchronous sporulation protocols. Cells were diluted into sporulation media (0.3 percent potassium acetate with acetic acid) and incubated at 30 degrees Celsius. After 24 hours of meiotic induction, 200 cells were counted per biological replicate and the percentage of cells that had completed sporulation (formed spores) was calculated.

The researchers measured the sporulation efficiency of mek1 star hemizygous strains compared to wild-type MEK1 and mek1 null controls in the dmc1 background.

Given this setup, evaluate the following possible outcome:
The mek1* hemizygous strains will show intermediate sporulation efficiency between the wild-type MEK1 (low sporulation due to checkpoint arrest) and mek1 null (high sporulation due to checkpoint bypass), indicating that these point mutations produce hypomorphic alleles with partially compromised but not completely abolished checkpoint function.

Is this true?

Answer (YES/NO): NO